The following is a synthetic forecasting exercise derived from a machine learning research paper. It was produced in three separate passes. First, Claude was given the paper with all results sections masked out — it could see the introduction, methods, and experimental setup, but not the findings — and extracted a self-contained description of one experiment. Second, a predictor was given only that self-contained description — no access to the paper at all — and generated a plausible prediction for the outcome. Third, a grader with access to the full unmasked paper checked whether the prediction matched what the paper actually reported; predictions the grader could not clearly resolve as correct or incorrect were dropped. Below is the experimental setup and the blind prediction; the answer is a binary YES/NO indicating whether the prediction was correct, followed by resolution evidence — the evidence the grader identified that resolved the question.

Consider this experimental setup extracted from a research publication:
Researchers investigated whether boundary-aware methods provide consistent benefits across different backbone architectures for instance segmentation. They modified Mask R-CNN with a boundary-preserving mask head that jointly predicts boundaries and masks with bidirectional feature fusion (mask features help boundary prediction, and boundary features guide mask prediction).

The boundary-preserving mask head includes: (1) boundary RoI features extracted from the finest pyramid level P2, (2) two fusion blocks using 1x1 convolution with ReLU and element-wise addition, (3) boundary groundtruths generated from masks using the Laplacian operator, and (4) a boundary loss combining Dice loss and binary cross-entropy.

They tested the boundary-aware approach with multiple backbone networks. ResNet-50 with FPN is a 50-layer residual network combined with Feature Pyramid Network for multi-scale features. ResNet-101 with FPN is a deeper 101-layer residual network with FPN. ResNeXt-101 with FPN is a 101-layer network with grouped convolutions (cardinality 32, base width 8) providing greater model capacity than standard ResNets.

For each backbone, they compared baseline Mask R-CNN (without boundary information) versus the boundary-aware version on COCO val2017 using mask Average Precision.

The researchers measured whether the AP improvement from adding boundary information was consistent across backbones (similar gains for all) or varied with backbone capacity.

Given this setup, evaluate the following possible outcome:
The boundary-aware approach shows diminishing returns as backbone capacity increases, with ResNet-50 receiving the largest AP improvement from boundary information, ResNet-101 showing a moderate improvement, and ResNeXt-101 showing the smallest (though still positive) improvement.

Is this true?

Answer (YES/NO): NO